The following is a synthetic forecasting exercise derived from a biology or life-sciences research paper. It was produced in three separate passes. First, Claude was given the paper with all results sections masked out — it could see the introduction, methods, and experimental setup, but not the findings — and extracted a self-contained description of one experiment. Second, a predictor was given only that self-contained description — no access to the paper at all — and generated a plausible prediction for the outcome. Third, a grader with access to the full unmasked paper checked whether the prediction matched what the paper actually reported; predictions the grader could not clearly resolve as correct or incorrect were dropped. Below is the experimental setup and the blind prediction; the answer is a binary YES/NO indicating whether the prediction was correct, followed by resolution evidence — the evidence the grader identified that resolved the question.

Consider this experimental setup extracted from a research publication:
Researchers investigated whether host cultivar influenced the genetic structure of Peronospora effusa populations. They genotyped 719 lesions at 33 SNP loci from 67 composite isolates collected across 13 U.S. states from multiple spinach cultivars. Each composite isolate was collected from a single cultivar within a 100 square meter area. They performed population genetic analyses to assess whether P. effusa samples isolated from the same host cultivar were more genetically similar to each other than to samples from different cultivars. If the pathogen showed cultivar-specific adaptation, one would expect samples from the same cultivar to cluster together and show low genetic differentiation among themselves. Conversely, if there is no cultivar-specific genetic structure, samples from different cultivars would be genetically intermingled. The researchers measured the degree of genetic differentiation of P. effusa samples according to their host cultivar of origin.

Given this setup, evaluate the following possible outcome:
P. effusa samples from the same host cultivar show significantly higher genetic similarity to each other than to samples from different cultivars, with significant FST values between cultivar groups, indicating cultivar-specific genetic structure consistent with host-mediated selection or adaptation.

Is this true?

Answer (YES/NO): NO